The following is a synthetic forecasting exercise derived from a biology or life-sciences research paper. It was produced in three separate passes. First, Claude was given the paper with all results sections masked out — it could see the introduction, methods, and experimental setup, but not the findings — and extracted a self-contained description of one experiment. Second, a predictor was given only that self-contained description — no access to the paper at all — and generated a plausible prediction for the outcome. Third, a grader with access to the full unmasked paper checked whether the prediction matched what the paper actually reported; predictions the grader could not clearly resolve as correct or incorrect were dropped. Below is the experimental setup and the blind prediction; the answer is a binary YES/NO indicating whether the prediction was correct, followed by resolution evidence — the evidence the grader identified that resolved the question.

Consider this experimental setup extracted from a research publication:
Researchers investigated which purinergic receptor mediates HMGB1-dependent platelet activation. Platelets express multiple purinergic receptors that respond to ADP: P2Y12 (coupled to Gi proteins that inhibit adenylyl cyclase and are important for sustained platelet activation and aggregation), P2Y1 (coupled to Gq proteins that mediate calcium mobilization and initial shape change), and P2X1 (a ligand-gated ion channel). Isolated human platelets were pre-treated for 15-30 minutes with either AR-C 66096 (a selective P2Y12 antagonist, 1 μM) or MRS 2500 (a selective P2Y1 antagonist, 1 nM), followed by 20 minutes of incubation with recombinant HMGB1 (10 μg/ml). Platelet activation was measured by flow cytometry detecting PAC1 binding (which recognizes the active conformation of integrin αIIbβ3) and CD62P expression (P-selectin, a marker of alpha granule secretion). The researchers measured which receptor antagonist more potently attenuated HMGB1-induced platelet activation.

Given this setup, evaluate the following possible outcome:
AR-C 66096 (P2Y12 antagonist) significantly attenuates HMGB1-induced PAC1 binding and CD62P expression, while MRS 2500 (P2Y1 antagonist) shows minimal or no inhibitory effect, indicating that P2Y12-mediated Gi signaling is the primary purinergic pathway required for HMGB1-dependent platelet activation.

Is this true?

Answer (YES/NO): YES